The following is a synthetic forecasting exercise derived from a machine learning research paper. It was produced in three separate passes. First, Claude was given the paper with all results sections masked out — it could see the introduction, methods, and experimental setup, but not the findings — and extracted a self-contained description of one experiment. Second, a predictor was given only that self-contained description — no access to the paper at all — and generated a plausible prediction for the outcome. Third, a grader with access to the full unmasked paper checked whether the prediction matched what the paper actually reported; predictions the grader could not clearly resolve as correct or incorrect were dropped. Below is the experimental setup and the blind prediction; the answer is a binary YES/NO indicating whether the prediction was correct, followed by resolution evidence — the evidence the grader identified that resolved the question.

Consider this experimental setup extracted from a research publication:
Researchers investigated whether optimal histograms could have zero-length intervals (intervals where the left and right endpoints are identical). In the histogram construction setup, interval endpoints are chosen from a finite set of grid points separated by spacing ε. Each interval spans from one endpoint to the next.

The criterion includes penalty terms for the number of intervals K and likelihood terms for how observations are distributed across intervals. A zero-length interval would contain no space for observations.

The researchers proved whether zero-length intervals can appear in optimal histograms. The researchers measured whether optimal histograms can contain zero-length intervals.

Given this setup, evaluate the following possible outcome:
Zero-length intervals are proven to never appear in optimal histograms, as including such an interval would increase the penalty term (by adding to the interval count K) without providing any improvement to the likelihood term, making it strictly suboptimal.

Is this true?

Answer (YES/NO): YES